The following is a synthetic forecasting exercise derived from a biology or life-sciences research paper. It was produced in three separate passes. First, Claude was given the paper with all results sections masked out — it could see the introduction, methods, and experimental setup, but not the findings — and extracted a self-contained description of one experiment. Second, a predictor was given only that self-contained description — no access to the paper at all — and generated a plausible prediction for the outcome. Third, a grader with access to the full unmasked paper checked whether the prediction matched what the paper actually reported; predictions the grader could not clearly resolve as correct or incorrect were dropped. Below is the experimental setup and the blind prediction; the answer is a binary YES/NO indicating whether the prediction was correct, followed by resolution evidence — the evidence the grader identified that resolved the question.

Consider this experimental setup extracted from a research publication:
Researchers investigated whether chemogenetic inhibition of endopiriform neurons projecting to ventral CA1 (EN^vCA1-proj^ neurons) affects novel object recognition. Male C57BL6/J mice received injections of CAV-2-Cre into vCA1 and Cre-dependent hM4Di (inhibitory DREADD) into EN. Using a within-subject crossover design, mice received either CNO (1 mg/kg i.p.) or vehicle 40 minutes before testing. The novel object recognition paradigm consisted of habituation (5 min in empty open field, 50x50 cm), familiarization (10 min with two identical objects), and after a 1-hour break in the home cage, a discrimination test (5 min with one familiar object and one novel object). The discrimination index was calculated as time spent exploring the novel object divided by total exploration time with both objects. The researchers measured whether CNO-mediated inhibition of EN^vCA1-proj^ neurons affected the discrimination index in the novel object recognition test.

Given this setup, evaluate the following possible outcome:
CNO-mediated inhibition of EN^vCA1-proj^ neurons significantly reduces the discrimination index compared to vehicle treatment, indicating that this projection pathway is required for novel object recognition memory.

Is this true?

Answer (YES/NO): YES